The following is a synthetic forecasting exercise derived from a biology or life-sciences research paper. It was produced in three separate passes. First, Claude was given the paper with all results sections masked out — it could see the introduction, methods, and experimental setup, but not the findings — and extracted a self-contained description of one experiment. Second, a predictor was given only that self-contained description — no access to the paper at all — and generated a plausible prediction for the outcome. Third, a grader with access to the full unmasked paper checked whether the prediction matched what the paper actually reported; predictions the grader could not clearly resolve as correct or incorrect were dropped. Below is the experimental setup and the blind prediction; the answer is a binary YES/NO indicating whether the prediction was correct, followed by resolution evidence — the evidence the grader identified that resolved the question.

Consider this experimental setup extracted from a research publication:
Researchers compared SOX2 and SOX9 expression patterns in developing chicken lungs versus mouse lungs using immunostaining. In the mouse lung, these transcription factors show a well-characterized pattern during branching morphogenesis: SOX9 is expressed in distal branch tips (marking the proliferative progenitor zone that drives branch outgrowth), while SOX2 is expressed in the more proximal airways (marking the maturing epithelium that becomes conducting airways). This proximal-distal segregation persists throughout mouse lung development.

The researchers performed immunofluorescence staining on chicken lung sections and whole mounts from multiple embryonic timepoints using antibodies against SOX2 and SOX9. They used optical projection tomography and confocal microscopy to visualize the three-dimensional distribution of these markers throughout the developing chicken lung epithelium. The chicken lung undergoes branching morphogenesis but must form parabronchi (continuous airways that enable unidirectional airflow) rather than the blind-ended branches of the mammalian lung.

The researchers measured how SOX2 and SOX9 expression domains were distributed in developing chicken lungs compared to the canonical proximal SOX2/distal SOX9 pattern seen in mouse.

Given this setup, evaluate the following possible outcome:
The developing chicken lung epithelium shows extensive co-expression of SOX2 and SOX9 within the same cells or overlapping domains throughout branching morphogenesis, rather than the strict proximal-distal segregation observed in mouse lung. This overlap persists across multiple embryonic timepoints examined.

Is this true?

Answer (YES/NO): NO